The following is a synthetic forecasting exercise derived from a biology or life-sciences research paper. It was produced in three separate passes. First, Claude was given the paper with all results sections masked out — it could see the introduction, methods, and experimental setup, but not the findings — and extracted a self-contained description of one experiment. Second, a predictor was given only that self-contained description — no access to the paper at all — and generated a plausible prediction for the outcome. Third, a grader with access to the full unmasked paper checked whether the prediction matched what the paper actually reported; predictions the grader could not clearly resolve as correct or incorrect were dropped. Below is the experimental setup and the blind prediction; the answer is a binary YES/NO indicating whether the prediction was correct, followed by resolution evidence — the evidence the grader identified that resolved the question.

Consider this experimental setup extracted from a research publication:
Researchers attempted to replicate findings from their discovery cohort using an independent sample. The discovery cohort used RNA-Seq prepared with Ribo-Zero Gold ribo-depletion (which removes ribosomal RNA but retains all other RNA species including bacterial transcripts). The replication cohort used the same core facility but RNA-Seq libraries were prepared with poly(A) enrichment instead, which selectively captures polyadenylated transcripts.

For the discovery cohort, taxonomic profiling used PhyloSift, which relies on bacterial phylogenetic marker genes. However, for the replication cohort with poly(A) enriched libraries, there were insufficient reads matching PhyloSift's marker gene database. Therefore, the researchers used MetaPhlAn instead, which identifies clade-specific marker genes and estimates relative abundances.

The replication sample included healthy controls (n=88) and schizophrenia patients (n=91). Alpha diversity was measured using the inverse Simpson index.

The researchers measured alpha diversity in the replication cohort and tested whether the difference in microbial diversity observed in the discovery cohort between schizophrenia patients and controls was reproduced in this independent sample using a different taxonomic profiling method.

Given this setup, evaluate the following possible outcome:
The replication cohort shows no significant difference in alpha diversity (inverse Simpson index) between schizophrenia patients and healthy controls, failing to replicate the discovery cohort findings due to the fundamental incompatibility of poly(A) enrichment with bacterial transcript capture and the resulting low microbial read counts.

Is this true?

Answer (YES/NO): NO